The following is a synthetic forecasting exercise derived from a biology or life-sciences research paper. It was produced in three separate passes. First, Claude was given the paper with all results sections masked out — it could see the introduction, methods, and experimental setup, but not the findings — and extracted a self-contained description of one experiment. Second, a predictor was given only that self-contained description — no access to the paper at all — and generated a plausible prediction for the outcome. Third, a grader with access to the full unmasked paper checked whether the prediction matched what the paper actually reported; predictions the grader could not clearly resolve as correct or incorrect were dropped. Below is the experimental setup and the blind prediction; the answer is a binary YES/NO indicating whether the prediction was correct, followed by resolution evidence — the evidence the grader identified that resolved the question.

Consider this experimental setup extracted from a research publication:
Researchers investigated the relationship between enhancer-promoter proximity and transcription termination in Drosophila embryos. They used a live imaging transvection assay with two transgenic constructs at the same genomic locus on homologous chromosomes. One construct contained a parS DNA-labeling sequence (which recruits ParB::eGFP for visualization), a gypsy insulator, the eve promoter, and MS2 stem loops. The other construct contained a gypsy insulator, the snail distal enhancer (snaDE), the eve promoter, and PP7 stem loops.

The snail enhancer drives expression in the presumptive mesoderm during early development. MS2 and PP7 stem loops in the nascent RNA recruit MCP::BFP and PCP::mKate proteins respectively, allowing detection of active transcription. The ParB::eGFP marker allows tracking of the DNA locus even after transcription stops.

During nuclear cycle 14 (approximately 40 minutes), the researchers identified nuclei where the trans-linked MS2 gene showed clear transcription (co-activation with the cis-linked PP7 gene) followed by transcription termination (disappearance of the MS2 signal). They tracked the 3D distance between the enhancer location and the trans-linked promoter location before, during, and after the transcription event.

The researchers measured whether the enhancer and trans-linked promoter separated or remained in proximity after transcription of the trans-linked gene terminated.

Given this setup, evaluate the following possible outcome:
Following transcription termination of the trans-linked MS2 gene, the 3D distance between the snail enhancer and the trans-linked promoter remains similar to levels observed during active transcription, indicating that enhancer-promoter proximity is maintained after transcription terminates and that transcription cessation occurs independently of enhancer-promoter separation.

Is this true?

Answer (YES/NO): YES